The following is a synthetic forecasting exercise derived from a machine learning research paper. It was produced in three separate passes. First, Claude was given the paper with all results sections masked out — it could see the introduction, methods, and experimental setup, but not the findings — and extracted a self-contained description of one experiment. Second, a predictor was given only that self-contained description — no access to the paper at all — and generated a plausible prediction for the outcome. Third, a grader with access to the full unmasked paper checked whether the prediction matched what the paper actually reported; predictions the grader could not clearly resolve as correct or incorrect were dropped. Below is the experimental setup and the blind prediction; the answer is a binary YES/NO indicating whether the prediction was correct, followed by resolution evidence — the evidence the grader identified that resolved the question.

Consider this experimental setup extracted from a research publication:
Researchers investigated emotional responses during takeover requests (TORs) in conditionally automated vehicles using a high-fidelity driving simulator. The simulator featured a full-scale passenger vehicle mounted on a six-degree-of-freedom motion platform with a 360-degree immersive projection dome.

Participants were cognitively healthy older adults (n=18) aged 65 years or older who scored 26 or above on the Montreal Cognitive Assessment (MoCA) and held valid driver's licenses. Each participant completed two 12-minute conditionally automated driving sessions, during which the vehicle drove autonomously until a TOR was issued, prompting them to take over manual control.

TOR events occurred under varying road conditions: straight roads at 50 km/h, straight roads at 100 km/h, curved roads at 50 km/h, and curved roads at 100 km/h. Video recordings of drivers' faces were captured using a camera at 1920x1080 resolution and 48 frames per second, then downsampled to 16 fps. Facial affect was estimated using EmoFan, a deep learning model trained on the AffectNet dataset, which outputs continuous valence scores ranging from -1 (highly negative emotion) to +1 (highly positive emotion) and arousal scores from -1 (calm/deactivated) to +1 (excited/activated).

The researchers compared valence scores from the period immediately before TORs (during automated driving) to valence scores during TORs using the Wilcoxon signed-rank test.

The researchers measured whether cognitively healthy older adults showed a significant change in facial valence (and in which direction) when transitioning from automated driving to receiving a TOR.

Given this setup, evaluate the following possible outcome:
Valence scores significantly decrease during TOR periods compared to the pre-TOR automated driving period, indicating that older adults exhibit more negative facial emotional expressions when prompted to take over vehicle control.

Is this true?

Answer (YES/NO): NO